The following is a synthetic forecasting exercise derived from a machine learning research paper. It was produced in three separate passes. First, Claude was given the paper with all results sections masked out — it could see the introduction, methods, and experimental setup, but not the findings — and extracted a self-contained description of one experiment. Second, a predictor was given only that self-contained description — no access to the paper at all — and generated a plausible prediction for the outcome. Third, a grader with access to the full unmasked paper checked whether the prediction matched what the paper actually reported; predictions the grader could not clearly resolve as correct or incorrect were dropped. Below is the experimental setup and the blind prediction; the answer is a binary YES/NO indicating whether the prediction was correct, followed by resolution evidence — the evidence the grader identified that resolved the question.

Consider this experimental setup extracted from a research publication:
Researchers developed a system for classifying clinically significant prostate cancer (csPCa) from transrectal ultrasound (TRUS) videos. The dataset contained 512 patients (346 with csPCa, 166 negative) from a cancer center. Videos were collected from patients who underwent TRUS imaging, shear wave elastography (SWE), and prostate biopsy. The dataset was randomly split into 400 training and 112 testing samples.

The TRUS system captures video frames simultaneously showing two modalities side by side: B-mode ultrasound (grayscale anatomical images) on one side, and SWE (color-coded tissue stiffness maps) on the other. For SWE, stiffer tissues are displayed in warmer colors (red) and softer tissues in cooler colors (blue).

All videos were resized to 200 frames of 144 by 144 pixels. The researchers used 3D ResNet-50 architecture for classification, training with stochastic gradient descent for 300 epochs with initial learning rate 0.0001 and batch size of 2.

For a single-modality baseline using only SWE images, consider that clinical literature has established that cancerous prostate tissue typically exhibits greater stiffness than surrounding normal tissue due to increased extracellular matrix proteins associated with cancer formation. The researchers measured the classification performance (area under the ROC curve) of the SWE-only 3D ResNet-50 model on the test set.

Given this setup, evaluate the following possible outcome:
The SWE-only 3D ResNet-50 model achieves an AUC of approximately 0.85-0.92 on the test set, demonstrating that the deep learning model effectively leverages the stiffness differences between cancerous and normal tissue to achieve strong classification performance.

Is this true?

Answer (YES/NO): NO